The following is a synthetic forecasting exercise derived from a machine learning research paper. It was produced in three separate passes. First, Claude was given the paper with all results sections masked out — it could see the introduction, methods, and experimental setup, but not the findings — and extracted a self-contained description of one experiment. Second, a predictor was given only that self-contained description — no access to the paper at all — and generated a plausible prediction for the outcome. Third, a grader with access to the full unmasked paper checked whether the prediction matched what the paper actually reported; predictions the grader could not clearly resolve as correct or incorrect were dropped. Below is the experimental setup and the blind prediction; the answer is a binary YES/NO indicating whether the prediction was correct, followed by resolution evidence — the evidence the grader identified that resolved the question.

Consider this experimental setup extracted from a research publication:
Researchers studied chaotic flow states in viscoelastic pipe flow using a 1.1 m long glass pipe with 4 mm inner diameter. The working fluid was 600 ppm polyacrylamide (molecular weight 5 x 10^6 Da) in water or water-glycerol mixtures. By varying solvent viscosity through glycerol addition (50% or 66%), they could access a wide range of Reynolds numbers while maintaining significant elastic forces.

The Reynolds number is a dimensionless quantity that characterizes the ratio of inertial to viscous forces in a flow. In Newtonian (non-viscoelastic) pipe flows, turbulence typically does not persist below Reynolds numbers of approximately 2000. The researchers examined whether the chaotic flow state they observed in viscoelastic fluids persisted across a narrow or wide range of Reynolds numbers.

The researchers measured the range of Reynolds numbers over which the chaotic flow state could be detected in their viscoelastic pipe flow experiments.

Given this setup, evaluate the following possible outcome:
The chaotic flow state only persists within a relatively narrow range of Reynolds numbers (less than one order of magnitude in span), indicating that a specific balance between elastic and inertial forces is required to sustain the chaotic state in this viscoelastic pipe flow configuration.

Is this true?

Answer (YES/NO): NO